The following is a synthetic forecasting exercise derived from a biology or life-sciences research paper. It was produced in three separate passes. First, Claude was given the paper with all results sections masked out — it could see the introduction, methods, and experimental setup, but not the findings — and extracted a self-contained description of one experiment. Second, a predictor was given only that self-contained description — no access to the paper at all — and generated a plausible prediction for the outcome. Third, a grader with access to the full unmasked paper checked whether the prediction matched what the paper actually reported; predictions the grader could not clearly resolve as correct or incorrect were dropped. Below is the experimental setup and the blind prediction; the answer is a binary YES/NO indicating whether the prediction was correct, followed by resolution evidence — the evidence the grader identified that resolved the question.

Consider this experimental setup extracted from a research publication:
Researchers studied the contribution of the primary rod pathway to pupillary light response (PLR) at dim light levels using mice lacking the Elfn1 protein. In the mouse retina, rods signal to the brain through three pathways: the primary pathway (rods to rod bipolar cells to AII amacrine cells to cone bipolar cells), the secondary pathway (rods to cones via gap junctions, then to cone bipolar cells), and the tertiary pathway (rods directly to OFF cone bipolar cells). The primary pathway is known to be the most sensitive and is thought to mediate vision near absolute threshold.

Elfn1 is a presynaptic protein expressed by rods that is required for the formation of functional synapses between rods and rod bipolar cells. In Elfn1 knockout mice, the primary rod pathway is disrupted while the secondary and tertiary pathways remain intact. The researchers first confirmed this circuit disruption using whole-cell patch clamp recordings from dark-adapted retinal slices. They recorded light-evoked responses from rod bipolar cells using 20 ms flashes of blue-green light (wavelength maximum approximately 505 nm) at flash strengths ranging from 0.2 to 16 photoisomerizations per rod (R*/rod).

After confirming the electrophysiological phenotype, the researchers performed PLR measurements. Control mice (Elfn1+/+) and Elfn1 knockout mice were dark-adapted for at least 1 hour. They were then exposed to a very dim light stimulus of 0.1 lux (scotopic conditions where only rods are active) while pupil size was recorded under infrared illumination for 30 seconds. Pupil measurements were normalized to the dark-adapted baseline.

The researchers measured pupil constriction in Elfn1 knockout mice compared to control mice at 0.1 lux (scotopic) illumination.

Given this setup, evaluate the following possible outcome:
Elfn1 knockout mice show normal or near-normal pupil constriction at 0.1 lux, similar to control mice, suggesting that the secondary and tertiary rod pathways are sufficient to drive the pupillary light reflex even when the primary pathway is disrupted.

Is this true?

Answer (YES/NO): NO